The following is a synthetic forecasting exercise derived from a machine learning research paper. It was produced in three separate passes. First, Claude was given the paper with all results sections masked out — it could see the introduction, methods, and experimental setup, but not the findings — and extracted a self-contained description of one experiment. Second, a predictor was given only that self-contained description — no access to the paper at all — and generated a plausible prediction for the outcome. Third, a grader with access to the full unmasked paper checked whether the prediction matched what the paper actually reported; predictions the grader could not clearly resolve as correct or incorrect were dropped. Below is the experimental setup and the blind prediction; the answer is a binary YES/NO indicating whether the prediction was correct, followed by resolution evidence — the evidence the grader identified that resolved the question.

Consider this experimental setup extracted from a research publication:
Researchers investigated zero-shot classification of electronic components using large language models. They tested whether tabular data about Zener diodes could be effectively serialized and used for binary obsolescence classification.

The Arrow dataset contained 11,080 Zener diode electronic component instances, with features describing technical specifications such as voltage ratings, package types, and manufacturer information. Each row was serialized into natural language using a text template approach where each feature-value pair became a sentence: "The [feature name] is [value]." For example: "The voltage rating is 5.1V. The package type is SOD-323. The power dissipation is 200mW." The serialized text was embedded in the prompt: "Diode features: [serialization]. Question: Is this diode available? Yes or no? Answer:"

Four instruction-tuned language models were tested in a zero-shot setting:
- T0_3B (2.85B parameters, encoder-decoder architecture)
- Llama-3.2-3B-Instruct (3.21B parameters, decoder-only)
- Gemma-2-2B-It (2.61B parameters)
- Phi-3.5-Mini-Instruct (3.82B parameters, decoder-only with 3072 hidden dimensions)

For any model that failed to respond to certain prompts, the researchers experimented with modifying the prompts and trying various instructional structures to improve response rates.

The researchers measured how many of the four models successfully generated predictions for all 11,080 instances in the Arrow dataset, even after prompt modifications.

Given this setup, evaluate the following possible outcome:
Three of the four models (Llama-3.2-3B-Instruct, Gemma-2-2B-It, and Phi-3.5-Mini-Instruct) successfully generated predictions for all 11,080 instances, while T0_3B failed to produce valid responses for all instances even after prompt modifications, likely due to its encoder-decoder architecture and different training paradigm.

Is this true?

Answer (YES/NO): NO